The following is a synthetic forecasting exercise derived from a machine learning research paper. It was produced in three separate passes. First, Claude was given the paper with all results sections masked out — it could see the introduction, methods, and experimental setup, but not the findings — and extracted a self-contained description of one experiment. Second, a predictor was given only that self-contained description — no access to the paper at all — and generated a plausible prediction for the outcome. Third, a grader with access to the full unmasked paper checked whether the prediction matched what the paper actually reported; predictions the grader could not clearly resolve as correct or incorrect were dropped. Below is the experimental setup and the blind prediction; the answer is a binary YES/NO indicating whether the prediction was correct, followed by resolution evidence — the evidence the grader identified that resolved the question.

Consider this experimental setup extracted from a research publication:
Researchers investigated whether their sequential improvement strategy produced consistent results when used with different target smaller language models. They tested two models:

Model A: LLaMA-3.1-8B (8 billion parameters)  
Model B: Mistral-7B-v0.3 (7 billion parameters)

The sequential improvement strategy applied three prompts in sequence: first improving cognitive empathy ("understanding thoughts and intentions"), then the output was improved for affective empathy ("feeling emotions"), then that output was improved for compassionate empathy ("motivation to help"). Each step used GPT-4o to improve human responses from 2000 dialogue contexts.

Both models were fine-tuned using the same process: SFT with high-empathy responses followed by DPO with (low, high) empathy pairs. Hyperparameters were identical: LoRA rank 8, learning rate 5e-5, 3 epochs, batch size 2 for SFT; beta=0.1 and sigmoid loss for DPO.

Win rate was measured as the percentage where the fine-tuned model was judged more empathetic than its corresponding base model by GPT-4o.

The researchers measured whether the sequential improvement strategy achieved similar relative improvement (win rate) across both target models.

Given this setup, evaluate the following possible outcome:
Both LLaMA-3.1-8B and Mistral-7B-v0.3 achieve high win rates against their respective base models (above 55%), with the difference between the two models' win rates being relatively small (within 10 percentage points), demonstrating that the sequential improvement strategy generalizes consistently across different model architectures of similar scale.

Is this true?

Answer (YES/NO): NO